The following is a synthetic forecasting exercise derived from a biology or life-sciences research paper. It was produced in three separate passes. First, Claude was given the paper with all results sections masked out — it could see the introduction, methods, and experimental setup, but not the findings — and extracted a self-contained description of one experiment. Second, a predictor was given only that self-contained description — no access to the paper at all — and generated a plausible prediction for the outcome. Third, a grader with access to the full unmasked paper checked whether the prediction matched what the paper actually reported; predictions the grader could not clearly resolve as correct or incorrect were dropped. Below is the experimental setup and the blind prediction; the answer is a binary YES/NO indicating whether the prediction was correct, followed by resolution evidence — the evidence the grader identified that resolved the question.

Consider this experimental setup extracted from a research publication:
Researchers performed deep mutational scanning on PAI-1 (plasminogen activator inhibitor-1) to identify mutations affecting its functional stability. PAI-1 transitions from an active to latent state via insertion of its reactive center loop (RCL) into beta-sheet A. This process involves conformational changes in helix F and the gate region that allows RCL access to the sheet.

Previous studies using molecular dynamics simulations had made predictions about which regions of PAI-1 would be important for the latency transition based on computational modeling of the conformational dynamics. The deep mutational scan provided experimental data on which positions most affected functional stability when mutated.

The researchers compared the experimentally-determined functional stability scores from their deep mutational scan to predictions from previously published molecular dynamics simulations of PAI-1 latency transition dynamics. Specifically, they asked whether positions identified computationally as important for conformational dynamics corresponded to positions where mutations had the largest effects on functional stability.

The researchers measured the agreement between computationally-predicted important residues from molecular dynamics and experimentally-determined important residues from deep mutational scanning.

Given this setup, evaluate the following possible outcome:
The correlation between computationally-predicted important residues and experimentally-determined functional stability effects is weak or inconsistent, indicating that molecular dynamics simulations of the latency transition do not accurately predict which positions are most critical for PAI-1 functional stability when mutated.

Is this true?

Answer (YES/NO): NO